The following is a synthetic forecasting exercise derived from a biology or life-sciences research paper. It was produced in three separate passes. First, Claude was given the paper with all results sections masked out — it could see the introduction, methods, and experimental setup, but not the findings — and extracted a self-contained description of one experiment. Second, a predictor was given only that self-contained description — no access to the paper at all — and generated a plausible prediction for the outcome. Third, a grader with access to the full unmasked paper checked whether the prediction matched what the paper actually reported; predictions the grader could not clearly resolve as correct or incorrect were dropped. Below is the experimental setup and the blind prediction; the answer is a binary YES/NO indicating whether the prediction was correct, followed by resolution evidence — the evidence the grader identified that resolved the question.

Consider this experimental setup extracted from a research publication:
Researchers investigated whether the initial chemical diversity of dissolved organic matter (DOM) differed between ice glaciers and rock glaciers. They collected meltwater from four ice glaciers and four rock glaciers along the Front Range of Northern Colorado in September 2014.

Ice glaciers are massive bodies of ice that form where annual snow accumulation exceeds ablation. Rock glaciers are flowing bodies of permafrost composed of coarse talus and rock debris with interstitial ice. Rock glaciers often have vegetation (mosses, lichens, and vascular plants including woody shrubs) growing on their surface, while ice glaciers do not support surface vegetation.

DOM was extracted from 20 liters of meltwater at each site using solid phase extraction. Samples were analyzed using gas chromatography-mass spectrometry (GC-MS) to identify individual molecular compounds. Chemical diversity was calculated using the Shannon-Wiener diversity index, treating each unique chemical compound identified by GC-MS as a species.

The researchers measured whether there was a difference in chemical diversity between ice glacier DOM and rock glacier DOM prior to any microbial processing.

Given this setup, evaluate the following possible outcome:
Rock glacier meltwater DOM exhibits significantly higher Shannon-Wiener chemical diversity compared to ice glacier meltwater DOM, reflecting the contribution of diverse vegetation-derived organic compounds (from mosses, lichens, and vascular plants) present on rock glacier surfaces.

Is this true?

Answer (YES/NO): NO